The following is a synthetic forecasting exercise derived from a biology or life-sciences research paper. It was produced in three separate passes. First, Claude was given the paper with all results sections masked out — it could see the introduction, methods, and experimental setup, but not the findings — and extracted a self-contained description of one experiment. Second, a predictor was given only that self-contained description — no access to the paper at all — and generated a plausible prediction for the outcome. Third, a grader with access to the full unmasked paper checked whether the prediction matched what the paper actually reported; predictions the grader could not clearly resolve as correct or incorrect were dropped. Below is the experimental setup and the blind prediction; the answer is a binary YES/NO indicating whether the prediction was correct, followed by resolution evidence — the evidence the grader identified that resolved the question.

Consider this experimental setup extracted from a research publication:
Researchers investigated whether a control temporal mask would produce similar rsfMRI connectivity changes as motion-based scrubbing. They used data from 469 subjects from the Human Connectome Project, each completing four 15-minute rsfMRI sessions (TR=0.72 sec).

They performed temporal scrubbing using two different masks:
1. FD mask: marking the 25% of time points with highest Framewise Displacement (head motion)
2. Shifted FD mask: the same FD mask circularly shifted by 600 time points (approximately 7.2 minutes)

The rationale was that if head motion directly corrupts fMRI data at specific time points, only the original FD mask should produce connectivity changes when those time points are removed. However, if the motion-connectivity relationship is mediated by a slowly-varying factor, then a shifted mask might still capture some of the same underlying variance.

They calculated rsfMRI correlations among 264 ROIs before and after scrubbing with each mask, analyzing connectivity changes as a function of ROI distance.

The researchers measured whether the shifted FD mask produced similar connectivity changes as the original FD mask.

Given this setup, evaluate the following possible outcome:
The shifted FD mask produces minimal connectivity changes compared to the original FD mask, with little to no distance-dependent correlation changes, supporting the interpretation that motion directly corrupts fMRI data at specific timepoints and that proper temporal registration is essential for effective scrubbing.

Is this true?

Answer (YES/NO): NO